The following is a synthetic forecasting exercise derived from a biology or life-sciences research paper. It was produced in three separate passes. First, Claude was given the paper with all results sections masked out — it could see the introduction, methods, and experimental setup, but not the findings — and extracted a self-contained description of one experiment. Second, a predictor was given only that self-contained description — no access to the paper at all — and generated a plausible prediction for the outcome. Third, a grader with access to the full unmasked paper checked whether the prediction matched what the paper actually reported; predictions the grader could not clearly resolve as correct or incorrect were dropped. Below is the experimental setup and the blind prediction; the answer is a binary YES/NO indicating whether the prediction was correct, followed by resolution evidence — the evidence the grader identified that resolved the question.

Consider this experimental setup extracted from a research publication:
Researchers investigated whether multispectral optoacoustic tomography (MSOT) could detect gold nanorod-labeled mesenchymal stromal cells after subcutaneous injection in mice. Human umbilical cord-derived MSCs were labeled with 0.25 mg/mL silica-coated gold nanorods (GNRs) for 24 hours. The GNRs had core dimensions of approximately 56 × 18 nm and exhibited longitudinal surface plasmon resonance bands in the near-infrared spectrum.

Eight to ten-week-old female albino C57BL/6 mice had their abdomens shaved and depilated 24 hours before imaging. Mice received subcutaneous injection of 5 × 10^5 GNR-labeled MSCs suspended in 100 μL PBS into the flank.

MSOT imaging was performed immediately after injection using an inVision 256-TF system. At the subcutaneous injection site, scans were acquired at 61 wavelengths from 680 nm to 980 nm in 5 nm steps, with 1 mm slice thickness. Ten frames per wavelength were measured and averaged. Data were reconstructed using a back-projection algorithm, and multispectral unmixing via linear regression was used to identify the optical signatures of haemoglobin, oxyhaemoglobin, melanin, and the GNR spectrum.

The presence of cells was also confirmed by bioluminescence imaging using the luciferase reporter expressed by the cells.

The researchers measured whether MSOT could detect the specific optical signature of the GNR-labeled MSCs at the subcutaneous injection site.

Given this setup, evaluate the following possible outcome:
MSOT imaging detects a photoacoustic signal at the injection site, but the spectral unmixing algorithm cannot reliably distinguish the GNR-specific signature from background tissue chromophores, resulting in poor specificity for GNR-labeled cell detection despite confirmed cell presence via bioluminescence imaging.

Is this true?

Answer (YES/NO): NO